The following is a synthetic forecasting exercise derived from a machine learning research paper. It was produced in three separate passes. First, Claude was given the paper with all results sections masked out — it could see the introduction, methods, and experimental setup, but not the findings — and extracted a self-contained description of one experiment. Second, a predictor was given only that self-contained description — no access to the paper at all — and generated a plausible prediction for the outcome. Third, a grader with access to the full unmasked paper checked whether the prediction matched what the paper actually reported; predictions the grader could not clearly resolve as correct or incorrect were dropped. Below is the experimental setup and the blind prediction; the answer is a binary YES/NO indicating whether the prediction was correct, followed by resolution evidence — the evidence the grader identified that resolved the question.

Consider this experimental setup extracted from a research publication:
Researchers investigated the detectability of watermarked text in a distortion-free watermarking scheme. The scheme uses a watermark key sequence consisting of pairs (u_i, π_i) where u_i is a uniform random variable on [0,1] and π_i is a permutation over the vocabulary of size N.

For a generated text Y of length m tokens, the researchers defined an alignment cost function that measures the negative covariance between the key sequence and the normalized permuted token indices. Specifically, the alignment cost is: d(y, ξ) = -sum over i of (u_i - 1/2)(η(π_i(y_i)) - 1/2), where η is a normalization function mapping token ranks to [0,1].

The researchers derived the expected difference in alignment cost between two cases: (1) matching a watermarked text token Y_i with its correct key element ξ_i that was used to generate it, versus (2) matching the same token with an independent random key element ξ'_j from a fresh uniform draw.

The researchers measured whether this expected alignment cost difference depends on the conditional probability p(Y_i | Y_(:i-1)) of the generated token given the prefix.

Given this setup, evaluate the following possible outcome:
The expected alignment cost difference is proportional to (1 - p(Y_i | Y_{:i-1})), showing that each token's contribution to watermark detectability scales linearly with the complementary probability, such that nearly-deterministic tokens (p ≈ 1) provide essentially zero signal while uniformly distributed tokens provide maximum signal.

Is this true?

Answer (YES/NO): YES